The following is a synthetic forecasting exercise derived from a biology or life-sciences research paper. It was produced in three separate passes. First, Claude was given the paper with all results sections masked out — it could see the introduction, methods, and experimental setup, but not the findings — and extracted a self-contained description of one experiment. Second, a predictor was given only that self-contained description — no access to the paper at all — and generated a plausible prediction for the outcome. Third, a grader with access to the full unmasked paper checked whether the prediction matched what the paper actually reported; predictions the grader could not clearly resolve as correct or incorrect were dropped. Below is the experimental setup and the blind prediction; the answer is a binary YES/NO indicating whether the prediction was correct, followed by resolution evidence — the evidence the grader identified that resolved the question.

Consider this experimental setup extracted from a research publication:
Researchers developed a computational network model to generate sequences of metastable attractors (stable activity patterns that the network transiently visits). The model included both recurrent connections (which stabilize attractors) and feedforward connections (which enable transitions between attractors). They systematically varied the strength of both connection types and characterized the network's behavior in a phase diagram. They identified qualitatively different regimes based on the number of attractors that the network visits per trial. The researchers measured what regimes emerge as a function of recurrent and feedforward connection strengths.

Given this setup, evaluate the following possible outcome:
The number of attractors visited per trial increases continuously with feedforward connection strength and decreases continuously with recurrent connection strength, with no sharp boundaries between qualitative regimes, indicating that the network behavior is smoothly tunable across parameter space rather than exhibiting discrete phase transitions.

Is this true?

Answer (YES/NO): NO